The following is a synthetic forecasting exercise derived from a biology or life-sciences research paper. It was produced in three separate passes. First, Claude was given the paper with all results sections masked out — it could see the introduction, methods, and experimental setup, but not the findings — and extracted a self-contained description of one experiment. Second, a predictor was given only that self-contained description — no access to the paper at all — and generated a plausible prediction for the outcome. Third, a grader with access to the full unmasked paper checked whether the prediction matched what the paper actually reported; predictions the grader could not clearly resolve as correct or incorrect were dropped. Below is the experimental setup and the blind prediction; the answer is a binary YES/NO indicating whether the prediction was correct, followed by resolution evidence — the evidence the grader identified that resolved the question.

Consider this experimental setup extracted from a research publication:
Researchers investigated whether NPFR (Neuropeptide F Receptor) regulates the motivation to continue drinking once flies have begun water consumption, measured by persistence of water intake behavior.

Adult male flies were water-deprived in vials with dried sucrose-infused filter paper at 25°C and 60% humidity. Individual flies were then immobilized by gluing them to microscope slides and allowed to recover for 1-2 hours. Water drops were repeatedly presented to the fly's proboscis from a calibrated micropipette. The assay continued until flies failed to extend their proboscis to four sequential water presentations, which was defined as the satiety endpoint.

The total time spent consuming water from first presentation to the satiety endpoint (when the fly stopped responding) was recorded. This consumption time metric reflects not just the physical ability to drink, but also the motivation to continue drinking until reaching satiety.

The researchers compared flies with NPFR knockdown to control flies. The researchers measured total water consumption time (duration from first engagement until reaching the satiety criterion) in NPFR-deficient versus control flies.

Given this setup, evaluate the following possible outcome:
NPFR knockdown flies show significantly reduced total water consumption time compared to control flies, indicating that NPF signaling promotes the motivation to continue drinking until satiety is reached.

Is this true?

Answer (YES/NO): NO